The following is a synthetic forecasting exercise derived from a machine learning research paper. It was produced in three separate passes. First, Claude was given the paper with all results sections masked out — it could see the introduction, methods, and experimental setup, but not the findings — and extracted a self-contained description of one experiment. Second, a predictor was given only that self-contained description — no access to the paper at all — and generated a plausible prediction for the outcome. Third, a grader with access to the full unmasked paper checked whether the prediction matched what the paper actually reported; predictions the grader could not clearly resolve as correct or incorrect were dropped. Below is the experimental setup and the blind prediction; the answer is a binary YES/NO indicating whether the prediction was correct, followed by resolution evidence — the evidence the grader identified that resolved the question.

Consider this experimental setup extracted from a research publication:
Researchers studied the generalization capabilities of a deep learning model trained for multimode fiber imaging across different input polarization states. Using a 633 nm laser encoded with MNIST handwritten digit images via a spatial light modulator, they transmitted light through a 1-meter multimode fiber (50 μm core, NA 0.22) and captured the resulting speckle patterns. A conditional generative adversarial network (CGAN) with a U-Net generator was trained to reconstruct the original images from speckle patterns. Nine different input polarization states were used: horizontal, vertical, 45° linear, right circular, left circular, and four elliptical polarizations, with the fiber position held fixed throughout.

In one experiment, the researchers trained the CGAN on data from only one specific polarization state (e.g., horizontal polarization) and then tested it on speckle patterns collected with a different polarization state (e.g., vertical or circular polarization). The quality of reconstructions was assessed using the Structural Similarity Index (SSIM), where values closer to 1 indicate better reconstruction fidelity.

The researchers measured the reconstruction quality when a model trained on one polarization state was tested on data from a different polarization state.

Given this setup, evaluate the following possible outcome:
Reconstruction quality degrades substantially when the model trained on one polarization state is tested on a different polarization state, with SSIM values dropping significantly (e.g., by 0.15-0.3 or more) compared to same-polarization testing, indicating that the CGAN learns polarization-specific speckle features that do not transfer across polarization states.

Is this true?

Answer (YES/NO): YES